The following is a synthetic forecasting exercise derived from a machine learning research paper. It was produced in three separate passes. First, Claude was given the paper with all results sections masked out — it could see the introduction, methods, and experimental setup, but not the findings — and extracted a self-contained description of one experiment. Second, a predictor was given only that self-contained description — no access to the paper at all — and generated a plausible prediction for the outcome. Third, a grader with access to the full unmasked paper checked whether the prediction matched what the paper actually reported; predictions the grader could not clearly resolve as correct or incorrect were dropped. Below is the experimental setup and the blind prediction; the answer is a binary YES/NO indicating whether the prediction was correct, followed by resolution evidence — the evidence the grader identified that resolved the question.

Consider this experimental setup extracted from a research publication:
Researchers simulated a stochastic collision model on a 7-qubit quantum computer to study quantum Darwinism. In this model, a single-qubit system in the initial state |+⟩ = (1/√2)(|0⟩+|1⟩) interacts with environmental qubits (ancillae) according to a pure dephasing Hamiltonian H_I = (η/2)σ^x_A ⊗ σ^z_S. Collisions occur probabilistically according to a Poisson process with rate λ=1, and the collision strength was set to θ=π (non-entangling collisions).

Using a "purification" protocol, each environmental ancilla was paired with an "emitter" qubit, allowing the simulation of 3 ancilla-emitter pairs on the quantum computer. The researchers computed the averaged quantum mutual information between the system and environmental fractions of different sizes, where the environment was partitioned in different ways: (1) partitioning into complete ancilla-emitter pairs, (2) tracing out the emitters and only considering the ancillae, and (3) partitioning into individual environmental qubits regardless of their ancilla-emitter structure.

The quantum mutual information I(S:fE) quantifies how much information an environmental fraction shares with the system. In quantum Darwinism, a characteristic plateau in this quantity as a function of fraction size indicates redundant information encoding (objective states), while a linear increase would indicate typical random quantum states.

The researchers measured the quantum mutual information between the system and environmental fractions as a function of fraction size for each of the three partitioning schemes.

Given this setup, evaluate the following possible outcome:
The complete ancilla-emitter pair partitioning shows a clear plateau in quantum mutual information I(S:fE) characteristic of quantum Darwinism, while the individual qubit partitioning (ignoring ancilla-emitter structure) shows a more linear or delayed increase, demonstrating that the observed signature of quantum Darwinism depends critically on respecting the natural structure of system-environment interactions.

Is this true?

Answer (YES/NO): YES